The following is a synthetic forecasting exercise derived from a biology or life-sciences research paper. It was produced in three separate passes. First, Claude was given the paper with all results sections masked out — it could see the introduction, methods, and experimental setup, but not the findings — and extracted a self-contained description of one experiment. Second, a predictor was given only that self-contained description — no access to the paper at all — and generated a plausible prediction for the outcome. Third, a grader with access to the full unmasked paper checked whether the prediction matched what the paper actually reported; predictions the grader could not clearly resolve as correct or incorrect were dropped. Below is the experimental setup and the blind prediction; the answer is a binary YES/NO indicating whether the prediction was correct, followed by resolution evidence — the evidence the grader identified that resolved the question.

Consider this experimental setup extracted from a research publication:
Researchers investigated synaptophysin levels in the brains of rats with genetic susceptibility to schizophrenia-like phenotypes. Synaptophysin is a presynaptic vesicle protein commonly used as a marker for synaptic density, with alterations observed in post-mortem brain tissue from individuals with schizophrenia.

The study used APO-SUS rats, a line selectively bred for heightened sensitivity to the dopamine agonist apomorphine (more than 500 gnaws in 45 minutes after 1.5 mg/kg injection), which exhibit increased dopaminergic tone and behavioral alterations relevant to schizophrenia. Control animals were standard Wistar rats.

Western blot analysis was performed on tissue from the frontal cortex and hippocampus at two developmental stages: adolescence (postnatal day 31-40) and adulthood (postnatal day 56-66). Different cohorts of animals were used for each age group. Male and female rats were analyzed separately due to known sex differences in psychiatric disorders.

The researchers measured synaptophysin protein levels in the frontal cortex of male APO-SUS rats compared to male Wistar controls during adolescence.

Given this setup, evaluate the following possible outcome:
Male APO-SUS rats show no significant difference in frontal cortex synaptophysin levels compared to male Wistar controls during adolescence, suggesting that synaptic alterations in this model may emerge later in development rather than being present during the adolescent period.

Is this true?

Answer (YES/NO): NO